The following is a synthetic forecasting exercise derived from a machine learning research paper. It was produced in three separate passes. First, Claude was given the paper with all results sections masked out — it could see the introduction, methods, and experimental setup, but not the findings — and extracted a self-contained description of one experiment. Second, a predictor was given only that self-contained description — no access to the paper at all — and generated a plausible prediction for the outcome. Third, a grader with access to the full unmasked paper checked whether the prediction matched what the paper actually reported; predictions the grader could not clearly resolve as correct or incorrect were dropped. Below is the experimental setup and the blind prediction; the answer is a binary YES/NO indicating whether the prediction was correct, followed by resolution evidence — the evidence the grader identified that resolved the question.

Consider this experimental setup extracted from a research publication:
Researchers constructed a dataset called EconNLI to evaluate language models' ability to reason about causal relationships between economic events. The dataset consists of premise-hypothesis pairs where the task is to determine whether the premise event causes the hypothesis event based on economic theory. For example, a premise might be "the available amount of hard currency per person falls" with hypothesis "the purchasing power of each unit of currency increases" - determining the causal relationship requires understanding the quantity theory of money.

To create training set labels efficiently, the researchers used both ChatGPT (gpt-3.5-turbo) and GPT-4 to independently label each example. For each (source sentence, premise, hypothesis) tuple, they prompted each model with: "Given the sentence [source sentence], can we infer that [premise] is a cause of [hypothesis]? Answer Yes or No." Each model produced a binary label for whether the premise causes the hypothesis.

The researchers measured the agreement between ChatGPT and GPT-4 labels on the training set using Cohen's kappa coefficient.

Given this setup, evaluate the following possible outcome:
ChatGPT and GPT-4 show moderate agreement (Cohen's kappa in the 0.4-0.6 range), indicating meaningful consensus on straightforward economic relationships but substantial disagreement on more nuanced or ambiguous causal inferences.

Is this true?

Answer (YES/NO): NO